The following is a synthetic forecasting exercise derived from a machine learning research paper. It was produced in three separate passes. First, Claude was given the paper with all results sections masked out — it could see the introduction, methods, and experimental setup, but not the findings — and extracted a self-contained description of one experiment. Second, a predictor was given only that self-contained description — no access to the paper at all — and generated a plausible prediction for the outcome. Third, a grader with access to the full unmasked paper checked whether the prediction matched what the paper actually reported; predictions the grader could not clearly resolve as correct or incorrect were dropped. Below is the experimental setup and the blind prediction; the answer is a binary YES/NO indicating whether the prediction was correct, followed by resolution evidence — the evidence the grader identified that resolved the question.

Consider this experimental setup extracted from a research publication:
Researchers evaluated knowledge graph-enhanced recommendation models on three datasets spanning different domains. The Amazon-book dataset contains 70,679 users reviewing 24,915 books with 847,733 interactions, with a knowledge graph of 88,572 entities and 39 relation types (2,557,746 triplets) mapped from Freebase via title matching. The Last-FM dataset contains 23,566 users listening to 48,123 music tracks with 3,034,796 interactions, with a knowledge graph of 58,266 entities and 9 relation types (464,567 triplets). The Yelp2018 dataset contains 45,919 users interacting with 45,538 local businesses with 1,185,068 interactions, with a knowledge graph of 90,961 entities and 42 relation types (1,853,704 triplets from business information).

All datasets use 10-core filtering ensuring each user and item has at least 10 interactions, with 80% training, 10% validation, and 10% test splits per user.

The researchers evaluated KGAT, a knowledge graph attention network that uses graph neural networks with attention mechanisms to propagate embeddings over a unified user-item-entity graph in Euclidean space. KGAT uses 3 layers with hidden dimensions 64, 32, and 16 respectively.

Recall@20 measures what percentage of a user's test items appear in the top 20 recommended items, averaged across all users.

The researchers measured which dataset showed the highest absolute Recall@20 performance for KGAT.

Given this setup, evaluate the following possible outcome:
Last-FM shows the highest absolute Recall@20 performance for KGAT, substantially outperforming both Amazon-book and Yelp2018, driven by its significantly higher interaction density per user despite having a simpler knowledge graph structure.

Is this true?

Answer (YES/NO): NO